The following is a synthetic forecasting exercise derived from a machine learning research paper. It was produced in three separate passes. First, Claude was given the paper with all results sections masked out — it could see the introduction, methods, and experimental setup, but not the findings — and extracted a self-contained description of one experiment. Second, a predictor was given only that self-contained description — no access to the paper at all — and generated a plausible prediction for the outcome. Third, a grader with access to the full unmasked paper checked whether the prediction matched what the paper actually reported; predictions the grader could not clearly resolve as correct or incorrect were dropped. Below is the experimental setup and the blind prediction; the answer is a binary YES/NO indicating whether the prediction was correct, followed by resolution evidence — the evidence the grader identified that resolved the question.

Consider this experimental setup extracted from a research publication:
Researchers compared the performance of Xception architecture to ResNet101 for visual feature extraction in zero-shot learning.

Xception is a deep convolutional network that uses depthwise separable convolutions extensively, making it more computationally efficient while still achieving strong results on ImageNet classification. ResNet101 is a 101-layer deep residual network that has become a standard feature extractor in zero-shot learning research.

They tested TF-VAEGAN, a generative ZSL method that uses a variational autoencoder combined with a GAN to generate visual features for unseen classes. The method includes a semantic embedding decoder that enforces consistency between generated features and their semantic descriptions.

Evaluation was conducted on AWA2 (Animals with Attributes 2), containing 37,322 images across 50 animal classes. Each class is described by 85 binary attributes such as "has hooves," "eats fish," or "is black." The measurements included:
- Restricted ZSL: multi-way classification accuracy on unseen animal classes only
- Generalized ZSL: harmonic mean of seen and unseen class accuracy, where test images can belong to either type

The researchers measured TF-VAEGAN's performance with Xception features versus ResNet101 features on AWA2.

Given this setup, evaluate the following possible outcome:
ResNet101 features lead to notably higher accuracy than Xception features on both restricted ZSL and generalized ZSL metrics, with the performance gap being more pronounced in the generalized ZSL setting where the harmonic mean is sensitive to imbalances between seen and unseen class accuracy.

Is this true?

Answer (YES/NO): NO